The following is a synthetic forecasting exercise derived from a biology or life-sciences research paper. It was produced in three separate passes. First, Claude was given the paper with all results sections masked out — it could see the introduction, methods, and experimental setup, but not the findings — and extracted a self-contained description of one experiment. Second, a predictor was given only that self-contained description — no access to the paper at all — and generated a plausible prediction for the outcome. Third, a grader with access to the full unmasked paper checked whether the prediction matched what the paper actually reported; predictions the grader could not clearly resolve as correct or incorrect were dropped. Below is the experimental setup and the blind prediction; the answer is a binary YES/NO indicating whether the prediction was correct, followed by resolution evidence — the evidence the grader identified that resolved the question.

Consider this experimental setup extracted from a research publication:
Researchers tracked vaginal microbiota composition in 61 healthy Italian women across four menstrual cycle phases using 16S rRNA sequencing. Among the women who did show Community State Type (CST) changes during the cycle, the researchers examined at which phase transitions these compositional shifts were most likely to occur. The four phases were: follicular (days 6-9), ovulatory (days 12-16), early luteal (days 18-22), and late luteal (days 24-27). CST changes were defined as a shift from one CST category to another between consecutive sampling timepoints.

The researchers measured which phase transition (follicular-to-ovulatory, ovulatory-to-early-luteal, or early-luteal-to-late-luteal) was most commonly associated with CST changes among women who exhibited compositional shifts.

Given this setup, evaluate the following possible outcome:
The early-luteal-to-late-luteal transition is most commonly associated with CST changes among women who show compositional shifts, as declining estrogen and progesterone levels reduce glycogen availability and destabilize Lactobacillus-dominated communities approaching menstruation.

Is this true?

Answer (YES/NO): NO